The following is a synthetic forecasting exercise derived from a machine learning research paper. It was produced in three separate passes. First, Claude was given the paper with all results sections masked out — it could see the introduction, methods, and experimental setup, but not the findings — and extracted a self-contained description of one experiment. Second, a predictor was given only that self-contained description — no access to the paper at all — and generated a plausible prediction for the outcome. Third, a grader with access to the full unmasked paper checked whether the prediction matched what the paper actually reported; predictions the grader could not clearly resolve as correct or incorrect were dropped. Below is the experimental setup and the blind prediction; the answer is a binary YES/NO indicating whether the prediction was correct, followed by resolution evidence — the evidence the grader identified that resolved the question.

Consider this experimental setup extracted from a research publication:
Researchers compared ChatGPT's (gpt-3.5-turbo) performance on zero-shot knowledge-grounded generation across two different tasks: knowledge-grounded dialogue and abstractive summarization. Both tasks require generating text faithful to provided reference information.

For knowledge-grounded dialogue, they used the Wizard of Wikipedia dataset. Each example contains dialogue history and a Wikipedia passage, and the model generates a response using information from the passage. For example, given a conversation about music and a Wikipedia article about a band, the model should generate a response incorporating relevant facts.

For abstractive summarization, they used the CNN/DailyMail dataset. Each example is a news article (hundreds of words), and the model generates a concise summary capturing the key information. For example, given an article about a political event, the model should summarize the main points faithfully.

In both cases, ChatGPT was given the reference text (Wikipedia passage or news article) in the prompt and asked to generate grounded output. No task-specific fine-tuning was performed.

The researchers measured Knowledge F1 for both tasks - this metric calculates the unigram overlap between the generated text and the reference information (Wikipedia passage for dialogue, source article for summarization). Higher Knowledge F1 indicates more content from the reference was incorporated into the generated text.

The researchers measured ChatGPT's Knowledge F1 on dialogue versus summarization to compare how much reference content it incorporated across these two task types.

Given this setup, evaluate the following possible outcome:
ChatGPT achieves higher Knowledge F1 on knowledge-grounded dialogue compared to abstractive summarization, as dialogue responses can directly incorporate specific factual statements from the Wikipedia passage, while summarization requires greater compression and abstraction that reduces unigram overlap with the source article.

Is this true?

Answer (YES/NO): YES